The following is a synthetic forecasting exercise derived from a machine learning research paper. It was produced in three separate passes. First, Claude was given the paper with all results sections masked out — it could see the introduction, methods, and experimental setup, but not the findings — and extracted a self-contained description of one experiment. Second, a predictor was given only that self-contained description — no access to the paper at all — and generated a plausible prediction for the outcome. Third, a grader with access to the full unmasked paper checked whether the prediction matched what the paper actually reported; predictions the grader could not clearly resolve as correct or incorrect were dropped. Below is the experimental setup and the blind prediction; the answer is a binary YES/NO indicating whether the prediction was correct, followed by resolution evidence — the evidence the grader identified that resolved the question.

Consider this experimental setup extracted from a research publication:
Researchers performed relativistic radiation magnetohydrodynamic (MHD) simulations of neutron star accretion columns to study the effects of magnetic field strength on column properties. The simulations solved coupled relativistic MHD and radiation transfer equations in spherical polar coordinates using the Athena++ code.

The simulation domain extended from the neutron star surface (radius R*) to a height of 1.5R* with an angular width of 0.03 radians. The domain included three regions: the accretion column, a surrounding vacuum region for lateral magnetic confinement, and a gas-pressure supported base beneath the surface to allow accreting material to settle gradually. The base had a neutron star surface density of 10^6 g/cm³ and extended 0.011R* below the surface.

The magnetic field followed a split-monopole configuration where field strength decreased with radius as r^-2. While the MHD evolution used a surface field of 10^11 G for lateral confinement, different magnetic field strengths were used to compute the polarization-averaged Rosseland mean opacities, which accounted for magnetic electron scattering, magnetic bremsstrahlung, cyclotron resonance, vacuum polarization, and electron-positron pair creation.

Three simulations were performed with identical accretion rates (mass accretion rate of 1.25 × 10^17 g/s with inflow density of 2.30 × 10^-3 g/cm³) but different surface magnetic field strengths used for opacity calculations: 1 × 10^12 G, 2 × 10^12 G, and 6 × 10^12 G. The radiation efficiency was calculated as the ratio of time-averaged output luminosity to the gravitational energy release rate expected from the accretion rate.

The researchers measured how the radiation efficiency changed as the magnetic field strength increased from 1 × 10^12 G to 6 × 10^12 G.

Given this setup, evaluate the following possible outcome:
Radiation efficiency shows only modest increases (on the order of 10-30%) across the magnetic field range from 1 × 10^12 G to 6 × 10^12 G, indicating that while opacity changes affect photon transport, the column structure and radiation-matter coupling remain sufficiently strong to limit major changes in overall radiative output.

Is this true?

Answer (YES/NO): NO